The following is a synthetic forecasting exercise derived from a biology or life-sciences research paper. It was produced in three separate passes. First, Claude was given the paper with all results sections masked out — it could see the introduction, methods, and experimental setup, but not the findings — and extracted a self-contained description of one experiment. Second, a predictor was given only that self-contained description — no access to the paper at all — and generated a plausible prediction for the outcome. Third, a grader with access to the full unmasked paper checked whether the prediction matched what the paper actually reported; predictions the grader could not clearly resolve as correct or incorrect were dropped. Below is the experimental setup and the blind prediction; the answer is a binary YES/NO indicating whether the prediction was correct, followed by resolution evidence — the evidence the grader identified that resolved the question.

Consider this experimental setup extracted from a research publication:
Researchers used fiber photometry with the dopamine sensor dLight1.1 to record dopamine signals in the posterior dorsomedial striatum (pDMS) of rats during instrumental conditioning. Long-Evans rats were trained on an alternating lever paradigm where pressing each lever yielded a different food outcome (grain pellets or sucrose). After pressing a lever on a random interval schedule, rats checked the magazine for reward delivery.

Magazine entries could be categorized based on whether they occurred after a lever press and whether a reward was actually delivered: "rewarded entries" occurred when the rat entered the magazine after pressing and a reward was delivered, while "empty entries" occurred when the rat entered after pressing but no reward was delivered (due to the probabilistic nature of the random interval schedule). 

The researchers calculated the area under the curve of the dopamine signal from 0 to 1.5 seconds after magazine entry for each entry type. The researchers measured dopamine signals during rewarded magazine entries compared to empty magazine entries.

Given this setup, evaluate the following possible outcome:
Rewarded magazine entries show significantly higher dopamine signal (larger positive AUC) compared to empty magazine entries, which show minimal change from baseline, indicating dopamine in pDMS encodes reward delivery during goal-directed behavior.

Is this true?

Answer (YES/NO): NO